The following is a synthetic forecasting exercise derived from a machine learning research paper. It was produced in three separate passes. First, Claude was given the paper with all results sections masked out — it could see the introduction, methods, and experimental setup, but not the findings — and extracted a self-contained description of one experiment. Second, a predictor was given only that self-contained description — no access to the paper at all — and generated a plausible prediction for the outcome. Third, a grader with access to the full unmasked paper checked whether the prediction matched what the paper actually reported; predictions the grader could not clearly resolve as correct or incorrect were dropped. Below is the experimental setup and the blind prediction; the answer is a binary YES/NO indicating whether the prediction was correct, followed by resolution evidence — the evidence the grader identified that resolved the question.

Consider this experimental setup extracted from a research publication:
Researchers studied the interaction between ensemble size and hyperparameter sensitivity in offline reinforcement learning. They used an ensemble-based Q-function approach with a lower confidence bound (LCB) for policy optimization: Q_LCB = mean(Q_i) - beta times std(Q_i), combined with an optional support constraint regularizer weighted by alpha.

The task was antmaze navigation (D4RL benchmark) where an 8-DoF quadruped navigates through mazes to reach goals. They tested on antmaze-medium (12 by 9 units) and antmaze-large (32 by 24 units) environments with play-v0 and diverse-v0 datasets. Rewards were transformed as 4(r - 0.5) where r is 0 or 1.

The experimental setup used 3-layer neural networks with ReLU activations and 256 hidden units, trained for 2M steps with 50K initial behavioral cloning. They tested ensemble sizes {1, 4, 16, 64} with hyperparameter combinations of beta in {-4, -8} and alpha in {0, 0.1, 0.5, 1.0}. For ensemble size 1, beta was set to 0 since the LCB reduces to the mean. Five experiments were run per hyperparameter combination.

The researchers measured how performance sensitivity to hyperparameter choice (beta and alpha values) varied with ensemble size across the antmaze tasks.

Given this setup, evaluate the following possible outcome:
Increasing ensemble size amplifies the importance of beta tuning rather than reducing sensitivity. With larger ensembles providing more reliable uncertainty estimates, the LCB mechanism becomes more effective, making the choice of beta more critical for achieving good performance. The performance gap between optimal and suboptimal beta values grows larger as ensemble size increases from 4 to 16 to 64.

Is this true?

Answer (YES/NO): NO